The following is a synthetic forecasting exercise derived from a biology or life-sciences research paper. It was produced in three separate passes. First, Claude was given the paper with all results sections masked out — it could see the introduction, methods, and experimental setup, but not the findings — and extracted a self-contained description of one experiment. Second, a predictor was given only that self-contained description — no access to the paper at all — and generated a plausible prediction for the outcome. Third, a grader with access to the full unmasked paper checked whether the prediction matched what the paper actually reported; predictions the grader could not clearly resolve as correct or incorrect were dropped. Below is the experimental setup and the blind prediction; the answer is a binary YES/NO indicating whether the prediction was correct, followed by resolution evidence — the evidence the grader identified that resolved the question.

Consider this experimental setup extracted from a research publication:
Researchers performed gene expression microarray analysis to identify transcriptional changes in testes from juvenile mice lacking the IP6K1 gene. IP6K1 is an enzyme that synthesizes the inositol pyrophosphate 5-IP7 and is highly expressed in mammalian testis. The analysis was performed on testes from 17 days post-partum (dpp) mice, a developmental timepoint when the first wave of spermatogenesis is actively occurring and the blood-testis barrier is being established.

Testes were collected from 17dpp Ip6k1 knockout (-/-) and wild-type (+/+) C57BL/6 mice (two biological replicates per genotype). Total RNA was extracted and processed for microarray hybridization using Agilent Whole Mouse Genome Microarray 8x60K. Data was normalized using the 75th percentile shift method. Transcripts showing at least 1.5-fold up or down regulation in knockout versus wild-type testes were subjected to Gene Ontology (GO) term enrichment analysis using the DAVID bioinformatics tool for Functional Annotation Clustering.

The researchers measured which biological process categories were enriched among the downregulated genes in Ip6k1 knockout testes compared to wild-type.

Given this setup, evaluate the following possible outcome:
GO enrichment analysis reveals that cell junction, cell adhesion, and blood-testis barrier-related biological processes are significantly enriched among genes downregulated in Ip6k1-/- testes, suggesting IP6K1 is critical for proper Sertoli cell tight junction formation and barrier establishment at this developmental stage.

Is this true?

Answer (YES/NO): YES